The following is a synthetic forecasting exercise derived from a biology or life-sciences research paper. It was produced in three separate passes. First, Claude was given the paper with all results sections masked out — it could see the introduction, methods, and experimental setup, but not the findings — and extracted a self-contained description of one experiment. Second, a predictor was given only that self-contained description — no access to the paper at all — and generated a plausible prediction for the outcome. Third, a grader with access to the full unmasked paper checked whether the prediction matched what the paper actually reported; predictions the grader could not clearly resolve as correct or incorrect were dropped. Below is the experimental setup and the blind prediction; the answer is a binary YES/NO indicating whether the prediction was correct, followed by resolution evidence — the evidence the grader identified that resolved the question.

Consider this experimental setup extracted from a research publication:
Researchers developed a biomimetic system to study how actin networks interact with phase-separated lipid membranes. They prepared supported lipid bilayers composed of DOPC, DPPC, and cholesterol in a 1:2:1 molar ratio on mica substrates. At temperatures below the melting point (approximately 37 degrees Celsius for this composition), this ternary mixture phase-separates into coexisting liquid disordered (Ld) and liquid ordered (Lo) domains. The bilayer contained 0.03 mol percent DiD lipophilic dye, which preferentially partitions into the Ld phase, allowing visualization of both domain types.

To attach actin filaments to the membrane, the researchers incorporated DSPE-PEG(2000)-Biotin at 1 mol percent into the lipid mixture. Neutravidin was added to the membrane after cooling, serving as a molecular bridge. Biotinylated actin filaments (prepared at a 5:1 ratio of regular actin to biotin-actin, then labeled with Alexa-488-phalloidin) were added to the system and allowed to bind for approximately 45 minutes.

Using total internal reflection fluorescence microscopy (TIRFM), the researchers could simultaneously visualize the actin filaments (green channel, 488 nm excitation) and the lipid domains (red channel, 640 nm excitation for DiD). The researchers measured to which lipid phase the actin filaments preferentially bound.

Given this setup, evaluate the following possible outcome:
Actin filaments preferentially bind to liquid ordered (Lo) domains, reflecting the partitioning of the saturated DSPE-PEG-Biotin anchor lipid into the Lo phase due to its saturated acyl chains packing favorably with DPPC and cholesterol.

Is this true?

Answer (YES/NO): YES